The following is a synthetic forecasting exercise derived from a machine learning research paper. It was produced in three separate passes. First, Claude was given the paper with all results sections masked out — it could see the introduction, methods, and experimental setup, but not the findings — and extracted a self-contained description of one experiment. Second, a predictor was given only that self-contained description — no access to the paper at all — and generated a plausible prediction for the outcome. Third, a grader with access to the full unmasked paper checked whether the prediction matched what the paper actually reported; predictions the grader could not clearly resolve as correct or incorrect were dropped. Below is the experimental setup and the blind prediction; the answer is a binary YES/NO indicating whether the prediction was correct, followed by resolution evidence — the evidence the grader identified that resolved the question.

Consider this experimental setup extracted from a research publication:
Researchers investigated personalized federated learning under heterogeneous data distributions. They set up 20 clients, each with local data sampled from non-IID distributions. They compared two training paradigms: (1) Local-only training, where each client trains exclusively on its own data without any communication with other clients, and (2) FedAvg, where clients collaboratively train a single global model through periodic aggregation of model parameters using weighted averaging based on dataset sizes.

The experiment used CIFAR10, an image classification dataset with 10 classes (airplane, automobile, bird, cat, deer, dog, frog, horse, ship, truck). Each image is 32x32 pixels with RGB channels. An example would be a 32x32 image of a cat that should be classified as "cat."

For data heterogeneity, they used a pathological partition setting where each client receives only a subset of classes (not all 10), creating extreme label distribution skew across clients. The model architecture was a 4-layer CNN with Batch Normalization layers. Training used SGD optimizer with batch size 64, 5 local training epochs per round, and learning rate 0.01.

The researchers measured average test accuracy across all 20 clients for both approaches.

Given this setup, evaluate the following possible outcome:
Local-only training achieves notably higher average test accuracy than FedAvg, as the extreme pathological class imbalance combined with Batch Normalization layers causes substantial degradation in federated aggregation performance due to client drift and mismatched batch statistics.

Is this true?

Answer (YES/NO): YES